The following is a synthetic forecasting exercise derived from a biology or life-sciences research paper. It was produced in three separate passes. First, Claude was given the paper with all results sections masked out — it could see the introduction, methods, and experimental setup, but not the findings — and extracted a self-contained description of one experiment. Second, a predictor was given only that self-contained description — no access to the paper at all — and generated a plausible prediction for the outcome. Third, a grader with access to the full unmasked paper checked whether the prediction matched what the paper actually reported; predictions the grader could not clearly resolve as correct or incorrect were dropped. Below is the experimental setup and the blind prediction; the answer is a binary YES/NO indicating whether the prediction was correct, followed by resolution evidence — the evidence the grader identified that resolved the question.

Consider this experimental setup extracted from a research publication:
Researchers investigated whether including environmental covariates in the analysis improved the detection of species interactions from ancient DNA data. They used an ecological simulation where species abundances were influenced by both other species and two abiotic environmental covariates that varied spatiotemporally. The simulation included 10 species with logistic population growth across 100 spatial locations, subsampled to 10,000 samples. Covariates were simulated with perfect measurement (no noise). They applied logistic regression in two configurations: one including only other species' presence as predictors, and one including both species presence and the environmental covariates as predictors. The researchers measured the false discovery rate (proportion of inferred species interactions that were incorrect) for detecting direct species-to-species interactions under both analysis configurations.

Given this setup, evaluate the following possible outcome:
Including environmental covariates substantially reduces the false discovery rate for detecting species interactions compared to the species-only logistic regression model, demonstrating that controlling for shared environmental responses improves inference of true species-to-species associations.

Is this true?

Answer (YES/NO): NO